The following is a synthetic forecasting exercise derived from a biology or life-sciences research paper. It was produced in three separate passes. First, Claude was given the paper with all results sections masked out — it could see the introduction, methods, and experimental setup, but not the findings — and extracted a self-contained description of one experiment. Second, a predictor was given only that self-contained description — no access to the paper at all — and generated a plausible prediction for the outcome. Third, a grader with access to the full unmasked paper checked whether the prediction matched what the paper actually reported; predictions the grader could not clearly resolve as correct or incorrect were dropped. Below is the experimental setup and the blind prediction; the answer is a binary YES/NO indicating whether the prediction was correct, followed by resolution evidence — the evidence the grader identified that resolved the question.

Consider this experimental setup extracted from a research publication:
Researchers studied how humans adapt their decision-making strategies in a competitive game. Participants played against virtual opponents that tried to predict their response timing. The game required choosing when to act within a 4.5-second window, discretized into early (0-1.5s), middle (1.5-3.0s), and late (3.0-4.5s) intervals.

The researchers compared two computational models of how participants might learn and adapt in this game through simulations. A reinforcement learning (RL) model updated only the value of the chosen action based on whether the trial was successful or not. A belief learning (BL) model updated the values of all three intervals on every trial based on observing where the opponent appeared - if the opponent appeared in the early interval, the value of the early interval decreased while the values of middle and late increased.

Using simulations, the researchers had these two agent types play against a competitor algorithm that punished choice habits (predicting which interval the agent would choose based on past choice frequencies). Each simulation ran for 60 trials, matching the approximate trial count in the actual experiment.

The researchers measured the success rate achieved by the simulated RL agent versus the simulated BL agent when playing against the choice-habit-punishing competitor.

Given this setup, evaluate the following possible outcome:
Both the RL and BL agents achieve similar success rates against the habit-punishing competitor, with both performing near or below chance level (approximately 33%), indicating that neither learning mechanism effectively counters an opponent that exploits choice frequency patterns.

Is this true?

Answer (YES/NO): NO